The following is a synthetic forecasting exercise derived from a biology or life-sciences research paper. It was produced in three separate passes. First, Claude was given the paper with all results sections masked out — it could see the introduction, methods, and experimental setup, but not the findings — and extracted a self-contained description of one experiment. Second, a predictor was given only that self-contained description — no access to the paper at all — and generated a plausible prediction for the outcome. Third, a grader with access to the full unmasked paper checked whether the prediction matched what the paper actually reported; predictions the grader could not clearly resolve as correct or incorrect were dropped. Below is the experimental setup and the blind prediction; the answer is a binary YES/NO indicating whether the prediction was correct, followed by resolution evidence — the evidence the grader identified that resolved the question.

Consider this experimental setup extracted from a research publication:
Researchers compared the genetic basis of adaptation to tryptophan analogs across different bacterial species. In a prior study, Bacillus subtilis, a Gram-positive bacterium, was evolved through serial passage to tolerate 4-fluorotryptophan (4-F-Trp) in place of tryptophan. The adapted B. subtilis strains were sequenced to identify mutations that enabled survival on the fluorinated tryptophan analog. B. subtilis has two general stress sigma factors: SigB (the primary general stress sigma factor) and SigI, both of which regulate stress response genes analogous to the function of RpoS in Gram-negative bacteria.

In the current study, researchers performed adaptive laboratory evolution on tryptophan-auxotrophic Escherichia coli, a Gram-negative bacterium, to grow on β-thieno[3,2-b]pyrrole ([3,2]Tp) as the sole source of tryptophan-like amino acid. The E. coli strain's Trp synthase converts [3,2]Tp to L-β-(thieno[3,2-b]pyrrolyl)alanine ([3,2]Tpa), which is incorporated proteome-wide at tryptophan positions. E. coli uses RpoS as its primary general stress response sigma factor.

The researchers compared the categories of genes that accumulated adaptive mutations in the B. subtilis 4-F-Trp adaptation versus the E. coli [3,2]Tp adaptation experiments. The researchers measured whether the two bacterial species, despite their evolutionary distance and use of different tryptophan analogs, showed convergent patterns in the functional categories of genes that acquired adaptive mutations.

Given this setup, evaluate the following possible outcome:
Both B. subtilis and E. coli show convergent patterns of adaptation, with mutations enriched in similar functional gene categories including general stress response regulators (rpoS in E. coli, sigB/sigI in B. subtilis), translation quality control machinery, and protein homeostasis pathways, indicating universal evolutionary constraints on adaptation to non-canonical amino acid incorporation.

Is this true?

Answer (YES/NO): NO